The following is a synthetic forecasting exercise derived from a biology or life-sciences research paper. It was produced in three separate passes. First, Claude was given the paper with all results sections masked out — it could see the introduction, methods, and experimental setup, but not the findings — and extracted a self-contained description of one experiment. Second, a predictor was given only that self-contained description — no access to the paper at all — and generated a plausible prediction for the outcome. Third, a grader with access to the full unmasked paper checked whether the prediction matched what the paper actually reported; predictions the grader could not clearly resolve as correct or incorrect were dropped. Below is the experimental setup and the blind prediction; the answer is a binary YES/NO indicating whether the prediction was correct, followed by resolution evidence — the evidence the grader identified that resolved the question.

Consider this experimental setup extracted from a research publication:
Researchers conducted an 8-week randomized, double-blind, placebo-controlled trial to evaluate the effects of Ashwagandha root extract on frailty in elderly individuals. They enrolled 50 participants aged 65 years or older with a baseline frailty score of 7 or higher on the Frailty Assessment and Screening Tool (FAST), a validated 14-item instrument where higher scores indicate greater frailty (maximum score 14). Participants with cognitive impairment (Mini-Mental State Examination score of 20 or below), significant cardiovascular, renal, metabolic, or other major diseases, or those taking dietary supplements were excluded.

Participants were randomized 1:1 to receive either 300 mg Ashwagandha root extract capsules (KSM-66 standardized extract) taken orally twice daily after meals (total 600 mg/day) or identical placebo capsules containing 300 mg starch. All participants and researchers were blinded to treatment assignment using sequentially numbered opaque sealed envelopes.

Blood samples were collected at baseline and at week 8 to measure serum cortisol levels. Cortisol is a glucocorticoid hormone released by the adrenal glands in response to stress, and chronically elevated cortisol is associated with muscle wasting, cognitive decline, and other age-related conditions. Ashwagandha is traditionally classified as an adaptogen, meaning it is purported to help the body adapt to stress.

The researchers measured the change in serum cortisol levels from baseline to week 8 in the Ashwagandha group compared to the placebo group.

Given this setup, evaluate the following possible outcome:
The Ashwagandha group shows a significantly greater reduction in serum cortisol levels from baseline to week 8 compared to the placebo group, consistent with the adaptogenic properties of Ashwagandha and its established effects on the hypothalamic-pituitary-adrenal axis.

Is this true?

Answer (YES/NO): NO